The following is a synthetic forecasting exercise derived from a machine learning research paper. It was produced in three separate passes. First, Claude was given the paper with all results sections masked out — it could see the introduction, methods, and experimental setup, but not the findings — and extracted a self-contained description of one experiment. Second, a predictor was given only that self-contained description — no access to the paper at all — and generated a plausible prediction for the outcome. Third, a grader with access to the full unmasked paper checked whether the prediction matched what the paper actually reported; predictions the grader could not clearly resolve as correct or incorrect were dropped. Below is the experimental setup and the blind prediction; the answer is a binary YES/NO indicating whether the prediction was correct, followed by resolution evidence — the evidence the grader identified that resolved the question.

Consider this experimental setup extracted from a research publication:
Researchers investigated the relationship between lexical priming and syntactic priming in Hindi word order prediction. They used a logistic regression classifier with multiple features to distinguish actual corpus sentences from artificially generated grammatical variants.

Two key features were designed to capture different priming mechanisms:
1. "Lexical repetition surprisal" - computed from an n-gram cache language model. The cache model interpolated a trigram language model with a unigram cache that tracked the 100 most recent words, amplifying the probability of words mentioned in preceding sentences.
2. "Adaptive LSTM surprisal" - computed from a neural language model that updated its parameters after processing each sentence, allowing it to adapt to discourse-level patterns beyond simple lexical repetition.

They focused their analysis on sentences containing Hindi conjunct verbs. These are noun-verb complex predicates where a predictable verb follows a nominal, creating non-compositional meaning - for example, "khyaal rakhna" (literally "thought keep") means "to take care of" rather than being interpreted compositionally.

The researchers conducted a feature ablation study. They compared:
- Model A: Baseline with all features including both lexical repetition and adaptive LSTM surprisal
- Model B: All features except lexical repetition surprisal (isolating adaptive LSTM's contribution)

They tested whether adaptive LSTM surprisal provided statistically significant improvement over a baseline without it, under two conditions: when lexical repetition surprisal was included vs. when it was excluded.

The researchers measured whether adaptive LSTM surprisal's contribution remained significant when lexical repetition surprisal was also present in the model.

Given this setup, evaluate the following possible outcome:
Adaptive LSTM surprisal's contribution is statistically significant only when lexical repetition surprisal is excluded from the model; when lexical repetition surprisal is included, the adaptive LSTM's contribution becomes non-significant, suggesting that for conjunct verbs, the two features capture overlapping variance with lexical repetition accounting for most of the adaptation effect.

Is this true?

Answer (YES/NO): YES